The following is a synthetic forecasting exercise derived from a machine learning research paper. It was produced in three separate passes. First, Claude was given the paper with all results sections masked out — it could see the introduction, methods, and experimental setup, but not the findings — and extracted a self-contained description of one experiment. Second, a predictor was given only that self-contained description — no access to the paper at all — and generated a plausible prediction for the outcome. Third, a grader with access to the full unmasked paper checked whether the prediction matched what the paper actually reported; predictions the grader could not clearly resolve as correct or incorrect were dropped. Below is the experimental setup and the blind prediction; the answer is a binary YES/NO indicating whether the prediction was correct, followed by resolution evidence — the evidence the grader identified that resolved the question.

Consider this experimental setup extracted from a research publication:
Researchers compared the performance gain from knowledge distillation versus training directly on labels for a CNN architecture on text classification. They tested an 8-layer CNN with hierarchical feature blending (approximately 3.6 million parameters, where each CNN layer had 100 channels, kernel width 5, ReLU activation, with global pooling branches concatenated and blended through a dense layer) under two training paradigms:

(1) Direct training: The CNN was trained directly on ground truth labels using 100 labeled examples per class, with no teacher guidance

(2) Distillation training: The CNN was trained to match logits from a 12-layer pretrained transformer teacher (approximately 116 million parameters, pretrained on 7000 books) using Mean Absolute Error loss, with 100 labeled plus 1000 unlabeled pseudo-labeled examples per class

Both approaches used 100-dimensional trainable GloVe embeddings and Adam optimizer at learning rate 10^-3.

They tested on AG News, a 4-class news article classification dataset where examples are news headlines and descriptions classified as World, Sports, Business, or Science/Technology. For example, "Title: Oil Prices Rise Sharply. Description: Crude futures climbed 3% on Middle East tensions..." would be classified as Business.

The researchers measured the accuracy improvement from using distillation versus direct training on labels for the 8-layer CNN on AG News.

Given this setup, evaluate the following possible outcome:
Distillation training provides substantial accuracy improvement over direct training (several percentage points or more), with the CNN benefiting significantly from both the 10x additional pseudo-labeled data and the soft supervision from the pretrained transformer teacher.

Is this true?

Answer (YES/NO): YES